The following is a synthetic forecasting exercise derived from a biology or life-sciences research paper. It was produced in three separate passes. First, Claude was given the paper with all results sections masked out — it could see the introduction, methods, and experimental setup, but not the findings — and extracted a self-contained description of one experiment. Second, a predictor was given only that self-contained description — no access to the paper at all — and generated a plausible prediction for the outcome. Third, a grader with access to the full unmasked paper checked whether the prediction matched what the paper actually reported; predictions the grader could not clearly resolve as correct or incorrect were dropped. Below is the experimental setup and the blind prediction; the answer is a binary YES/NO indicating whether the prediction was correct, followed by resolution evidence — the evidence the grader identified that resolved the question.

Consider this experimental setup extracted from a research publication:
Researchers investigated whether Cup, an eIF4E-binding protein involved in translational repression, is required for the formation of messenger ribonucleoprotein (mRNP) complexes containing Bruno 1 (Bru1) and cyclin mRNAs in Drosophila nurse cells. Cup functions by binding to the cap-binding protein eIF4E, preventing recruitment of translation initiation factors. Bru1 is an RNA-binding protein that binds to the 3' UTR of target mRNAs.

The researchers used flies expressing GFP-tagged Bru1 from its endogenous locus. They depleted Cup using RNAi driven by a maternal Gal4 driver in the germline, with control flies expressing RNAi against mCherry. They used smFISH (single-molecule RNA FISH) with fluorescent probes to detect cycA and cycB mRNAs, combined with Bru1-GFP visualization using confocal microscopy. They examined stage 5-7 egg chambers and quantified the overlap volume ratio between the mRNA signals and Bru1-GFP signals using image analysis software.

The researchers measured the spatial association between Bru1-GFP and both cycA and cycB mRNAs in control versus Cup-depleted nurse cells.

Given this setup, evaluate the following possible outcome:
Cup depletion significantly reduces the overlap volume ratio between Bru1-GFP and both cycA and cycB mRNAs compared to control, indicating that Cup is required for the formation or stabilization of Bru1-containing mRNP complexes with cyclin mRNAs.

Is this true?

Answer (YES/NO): YES